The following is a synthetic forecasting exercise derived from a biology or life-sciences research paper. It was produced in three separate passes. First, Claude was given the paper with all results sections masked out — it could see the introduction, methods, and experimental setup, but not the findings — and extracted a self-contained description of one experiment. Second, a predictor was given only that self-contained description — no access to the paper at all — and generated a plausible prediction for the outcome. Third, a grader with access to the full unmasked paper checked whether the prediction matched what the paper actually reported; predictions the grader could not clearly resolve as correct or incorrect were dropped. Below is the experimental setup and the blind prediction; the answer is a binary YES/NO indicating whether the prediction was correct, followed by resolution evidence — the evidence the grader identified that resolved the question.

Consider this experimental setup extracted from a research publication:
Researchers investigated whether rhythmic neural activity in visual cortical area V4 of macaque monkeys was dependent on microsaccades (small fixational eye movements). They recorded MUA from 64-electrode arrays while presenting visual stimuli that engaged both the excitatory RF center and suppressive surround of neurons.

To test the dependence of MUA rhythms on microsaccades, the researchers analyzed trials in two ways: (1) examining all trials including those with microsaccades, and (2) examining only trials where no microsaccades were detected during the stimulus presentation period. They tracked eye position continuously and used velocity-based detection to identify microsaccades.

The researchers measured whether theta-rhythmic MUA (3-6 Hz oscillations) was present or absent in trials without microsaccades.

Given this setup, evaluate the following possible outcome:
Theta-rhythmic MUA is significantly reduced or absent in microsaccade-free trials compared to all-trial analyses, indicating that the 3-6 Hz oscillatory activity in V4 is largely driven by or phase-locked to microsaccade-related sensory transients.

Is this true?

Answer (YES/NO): NO